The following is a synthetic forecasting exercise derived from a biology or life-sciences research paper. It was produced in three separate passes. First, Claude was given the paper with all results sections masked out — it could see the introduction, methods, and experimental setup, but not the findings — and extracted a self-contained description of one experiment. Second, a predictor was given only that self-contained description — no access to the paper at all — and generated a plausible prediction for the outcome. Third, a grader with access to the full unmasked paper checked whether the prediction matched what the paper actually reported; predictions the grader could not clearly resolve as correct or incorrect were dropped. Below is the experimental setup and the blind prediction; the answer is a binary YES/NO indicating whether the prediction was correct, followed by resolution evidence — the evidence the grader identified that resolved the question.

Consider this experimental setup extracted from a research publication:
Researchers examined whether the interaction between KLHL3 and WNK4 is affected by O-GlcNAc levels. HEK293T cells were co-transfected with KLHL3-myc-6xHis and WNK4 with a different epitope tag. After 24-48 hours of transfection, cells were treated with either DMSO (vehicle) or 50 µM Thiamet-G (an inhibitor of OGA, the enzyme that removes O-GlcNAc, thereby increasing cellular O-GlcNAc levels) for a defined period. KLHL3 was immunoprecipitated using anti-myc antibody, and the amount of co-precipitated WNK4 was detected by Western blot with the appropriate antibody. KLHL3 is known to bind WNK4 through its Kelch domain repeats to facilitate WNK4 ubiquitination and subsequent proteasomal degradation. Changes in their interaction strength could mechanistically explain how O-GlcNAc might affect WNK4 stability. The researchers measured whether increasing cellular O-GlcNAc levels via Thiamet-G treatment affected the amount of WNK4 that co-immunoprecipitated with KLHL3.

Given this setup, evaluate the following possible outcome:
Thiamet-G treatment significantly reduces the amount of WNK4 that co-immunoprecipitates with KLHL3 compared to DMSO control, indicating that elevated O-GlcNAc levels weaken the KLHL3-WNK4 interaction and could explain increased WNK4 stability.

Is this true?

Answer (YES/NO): NO